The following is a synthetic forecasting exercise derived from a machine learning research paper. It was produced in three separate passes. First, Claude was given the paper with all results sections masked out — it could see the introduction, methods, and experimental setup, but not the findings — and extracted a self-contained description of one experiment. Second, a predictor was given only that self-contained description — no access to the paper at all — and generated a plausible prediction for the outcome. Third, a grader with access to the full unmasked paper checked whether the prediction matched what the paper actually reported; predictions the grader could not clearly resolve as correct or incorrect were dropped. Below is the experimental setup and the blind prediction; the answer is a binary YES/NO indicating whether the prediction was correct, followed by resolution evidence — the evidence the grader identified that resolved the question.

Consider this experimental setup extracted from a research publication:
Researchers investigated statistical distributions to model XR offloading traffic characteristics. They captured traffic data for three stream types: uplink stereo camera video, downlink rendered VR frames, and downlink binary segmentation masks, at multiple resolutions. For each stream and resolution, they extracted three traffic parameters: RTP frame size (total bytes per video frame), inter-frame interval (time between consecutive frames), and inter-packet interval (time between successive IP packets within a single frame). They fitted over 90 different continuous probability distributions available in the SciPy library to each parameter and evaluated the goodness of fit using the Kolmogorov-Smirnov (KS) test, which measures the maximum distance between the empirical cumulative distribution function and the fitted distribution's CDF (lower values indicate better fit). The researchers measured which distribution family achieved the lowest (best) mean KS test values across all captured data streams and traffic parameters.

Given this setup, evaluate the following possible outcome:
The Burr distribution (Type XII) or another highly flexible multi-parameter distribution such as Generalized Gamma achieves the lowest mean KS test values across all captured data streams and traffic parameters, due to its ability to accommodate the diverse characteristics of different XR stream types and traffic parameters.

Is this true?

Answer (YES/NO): NO